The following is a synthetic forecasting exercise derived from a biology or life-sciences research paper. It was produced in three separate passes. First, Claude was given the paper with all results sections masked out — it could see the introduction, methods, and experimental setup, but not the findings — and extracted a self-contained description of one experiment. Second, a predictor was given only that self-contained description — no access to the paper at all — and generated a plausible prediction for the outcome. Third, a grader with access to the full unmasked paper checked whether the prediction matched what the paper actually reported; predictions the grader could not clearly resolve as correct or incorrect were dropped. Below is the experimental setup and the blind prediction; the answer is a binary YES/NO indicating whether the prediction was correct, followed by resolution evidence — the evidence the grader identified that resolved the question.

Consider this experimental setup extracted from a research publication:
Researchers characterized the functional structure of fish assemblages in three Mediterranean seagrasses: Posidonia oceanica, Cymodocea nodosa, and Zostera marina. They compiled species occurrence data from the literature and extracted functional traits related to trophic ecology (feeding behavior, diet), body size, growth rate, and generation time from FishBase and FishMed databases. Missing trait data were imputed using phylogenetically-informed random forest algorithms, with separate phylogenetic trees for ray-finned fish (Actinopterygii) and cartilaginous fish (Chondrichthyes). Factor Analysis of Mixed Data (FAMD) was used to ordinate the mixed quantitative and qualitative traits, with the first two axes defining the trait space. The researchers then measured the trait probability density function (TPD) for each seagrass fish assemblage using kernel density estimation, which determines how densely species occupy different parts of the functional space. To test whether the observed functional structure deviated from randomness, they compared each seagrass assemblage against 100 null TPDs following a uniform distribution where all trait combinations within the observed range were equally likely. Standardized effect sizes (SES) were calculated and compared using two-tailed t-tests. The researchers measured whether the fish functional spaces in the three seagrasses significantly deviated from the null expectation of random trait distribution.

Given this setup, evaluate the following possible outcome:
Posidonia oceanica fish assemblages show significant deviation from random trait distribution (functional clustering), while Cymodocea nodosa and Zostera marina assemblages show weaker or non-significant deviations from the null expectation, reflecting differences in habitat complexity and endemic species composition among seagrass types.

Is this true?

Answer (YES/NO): NO